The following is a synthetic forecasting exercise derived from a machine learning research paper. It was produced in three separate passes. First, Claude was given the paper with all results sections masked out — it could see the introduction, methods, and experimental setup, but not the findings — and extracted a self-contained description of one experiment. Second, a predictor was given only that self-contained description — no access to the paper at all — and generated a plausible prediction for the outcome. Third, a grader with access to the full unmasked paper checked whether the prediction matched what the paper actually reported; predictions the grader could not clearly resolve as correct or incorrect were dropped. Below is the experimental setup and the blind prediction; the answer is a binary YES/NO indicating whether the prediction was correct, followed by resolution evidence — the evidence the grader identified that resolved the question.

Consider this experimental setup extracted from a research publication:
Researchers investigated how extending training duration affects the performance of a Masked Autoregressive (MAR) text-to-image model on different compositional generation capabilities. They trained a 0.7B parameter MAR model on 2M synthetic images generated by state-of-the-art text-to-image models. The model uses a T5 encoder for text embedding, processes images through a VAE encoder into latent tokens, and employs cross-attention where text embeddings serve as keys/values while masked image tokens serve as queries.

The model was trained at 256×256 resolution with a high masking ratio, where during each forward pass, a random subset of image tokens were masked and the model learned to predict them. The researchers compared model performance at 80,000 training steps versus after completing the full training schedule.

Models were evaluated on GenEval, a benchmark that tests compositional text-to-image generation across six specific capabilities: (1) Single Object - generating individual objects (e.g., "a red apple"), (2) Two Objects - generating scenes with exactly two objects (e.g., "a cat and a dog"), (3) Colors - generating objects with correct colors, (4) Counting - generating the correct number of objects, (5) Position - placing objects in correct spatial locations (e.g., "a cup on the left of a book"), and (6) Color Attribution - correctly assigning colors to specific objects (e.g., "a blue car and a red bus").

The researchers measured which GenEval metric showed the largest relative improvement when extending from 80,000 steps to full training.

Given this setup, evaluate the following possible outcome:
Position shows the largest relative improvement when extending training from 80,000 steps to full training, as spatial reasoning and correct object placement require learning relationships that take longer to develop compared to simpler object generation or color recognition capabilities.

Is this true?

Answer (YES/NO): YES